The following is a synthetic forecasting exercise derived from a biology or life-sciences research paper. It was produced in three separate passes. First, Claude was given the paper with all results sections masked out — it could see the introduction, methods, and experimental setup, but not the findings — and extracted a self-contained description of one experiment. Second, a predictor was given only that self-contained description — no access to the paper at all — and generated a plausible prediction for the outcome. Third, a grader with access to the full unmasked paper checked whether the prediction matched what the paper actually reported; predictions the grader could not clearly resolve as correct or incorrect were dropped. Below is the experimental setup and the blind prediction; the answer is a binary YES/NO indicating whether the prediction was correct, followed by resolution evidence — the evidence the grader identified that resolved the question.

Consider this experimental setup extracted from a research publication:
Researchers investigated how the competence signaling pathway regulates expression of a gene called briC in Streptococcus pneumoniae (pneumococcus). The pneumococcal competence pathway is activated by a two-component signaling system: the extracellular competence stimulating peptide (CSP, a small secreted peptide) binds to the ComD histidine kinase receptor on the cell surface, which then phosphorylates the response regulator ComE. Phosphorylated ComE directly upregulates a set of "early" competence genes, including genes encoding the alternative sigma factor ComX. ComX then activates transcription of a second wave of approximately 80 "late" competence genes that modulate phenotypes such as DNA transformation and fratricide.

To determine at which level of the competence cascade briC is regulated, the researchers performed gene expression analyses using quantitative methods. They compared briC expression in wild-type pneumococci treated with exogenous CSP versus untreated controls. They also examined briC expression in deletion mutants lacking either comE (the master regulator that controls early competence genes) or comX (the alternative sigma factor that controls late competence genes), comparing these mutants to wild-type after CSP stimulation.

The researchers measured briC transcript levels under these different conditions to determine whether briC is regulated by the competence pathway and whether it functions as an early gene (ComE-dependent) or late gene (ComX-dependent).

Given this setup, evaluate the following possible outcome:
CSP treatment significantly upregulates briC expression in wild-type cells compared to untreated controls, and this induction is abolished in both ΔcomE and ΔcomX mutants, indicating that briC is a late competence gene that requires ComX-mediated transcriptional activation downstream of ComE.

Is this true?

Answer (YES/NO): NO